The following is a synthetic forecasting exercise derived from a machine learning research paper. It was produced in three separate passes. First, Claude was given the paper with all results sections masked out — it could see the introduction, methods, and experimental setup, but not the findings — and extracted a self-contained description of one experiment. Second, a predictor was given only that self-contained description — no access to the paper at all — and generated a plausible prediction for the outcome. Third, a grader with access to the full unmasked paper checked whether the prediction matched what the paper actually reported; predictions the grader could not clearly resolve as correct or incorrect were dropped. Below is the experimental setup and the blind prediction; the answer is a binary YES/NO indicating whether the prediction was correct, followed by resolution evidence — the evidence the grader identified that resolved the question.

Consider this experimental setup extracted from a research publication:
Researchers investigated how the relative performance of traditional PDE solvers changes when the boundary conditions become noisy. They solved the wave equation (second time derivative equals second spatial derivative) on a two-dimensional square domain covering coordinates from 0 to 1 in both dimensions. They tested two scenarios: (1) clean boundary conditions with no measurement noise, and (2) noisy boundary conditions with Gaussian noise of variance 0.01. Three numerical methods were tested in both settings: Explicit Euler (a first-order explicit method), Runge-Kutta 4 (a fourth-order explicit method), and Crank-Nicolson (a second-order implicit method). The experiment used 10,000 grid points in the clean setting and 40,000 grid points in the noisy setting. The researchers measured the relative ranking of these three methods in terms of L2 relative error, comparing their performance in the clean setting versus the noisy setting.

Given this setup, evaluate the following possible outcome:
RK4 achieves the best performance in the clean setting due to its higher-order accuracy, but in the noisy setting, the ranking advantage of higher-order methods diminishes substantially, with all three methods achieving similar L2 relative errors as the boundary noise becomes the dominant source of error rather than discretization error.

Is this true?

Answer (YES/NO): NO